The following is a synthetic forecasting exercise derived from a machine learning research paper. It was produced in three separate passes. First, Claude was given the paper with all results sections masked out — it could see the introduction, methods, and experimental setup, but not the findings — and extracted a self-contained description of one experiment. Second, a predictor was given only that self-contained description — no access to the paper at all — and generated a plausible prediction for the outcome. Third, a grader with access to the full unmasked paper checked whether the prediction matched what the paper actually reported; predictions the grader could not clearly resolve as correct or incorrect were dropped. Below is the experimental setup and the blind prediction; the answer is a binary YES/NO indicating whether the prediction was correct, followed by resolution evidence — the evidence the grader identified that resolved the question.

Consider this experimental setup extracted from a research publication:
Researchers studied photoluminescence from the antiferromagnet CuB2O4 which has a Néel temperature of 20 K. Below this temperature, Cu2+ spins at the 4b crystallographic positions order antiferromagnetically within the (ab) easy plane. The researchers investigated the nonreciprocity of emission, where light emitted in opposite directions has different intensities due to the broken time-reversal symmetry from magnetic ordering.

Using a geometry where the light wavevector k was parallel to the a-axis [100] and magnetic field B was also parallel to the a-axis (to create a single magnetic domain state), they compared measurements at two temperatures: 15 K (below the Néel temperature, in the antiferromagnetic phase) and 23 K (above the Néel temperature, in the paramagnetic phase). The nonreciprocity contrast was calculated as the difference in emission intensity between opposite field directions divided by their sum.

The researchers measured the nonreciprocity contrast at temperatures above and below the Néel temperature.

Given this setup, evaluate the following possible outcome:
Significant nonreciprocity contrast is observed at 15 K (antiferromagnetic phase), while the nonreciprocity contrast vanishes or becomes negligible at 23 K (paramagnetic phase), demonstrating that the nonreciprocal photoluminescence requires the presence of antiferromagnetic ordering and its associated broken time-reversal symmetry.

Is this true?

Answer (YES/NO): YES